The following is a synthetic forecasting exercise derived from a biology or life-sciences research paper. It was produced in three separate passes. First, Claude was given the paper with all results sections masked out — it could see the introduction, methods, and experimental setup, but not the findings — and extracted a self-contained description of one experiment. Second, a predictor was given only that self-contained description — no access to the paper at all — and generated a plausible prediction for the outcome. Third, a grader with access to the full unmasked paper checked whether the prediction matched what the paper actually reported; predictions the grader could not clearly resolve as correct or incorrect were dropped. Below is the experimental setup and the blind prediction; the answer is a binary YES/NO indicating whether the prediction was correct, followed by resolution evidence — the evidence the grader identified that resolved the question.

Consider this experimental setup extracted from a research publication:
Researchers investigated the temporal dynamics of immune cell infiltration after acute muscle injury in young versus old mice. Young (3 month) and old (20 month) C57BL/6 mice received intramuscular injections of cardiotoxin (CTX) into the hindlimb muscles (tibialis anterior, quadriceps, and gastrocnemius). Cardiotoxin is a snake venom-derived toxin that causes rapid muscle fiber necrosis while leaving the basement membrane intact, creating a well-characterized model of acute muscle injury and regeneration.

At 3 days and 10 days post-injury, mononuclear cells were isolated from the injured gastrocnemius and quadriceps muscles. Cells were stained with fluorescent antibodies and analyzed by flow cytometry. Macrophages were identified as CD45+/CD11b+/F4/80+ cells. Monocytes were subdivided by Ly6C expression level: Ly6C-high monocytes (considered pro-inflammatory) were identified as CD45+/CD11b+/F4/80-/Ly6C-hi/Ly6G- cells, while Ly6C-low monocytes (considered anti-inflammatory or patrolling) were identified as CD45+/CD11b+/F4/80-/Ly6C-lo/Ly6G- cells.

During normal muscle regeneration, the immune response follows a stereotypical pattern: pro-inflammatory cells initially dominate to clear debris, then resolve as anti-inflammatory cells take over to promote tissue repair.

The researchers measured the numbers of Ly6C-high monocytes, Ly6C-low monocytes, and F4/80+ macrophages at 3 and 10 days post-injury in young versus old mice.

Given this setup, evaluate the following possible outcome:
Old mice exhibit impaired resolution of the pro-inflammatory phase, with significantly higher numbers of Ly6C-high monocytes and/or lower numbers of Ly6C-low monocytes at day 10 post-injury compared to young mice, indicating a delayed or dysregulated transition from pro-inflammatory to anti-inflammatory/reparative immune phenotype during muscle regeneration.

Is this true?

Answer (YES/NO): NO